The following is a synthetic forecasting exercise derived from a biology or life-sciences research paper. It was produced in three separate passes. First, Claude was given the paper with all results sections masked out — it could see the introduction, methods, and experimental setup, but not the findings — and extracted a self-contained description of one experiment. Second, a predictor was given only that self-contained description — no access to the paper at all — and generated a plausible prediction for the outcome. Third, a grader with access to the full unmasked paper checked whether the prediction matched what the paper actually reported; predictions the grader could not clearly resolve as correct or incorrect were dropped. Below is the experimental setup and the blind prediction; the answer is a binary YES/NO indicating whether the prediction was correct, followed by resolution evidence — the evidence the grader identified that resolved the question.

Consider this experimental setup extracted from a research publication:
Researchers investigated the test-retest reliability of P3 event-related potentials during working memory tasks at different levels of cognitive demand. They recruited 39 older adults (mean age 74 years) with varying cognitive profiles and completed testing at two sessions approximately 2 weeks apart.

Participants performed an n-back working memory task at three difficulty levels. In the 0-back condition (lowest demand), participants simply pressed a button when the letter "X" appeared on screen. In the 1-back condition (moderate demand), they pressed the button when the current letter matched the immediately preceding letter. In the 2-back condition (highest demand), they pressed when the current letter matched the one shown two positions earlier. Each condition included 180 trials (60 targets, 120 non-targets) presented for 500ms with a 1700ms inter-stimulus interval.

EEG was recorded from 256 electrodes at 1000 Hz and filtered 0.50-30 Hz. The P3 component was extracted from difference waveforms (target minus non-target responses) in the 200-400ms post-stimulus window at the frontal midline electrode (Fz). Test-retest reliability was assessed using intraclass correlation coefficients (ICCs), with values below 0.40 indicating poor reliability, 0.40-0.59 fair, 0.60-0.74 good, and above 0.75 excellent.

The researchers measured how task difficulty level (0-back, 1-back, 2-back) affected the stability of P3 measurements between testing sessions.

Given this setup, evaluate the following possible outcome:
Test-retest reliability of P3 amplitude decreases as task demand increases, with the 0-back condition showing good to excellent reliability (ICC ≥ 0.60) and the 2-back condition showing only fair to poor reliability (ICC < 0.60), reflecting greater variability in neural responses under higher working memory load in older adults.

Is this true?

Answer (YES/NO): NO